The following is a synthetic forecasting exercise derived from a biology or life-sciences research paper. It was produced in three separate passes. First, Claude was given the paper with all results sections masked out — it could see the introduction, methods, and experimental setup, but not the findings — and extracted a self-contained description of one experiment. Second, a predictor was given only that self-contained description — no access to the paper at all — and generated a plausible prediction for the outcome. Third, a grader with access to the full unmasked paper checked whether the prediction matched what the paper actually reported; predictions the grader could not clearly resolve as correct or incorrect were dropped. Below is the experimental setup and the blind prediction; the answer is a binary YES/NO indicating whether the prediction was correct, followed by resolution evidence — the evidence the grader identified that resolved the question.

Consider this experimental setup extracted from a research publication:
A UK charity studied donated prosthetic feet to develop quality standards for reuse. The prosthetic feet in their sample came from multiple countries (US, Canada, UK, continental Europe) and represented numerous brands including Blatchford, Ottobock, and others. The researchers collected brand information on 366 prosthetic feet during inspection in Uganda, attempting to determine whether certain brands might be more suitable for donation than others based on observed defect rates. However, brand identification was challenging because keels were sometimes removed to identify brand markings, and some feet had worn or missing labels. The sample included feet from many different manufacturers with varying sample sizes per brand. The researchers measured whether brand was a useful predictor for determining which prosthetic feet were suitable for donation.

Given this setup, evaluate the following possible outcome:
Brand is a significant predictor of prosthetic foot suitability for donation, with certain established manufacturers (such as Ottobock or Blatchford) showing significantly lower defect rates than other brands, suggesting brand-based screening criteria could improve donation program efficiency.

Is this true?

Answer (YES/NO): NO